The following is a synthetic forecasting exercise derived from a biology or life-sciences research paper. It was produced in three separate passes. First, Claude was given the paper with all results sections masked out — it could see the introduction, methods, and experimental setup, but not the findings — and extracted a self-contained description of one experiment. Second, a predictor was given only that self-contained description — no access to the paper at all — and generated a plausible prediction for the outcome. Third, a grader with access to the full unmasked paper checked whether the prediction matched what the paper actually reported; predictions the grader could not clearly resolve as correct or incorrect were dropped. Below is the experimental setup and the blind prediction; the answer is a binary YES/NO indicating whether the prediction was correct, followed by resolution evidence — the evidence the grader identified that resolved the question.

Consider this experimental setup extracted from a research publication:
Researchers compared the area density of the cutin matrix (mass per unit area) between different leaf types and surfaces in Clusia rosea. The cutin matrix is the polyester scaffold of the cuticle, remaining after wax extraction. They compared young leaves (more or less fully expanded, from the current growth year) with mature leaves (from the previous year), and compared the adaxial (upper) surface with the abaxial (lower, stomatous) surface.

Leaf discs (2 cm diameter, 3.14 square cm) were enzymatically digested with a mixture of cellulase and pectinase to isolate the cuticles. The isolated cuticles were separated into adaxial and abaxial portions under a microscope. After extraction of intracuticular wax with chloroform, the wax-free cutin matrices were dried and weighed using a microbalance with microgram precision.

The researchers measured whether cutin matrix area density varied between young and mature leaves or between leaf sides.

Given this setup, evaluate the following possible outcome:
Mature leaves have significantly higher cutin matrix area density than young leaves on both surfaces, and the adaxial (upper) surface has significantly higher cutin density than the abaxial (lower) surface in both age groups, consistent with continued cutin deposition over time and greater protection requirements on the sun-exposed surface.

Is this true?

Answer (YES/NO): NO